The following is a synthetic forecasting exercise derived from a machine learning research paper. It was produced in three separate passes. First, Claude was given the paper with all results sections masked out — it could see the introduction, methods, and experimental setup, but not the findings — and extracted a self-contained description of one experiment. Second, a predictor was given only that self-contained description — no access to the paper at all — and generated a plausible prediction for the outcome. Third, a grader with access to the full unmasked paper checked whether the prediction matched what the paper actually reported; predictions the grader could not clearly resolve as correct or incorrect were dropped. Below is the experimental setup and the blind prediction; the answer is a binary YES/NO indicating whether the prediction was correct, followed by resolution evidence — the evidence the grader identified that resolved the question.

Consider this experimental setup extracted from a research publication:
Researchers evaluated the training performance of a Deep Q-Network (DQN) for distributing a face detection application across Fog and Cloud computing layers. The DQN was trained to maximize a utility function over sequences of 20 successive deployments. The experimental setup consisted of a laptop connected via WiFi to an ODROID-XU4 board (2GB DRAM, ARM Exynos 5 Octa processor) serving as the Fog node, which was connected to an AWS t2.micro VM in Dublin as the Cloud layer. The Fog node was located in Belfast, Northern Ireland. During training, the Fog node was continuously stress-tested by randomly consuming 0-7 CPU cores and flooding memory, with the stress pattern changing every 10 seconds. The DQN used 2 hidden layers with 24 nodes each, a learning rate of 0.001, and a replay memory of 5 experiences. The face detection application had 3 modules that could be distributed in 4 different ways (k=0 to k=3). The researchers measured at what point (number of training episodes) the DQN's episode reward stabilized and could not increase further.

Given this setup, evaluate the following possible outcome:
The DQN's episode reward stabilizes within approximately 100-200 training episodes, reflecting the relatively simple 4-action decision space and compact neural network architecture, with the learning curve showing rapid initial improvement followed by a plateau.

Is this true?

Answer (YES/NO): NO